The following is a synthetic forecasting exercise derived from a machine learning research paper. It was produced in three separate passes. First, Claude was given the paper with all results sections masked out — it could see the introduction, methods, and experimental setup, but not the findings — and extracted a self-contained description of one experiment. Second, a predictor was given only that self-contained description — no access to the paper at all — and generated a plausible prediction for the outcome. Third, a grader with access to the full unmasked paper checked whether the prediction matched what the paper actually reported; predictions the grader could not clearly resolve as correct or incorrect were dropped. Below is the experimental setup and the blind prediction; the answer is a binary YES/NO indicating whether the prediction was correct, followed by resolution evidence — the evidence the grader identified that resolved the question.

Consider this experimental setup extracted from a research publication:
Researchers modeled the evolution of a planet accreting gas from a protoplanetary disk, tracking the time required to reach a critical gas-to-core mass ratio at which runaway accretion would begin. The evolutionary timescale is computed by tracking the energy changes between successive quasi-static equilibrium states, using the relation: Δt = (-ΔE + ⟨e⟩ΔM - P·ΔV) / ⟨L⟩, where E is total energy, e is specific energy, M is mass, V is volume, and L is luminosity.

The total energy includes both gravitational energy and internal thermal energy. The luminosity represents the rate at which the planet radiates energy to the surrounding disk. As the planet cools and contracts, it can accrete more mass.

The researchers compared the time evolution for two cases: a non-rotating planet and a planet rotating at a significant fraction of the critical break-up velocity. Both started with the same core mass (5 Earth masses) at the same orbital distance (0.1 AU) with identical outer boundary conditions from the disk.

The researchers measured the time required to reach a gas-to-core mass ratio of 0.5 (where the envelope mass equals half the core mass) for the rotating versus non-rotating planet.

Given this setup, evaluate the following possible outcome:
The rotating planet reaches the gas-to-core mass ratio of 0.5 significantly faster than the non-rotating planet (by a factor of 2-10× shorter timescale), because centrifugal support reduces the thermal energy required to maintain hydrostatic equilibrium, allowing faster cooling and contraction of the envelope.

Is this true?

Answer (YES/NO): NO